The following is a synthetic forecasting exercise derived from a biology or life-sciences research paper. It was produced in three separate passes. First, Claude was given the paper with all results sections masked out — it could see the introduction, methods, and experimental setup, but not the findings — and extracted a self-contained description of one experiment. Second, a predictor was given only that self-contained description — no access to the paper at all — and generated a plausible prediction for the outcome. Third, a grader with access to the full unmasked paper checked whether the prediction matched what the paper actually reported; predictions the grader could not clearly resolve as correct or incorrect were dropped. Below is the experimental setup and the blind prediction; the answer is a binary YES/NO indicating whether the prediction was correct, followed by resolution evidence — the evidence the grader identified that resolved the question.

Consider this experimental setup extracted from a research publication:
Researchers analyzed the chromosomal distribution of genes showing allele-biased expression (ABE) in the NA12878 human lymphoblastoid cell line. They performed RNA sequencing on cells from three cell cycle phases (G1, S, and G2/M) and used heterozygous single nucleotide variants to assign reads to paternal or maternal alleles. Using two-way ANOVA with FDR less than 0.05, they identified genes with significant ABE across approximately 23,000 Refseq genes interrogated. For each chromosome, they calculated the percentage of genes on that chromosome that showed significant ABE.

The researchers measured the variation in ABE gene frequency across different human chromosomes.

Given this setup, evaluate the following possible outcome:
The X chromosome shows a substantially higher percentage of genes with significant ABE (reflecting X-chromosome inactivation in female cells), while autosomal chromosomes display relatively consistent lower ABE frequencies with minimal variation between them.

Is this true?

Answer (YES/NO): NO